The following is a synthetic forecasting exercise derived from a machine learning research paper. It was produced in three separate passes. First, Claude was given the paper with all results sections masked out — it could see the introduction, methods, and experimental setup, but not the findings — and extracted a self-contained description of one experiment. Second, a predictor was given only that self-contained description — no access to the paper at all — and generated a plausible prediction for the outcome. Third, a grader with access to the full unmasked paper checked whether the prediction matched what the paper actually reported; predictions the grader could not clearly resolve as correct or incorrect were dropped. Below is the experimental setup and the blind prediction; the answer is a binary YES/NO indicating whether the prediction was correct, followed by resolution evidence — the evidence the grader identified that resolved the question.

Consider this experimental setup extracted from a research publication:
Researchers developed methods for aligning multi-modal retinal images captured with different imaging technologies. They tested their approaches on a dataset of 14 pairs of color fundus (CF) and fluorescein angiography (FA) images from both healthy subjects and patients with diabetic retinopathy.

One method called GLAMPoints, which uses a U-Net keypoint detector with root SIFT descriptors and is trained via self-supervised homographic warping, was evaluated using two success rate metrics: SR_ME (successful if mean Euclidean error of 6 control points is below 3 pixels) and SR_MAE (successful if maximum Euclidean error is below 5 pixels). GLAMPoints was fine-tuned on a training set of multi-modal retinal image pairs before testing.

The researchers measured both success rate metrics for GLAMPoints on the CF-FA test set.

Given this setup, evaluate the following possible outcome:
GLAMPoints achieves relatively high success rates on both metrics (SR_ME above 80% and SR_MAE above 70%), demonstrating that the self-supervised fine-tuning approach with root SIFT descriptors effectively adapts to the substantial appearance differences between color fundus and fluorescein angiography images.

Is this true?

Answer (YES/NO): NO